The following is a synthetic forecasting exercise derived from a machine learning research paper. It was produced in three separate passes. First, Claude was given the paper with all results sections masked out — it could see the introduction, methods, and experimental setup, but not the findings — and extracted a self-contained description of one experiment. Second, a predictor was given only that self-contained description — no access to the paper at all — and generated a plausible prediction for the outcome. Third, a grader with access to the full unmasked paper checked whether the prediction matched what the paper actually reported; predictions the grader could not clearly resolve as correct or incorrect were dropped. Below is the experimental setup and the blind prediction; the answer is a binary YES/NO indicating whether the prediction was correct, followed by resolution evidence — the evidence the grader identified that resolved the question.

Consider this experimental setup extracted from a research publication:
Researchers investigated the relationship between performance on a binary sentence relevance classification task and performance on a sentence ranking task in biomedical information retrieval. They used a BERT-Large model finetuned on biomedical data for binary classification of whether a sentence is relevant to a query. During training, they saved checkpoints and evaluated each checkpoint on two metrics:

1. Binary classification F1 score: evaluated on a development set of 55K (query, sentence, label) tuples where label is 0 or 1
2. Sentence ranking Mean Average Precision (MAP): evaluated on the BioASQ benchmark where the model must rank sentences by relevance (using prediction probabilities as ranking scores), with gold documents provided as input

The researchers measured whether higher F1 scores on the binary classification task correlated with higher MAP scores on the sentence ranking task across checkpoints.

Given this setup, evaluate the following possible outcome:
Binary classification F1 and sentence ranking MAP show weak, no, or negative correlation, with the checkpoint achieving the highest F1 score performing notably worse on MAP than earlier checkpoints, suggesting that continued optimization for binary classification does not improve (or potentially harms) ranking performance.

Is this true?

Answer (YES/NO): NO